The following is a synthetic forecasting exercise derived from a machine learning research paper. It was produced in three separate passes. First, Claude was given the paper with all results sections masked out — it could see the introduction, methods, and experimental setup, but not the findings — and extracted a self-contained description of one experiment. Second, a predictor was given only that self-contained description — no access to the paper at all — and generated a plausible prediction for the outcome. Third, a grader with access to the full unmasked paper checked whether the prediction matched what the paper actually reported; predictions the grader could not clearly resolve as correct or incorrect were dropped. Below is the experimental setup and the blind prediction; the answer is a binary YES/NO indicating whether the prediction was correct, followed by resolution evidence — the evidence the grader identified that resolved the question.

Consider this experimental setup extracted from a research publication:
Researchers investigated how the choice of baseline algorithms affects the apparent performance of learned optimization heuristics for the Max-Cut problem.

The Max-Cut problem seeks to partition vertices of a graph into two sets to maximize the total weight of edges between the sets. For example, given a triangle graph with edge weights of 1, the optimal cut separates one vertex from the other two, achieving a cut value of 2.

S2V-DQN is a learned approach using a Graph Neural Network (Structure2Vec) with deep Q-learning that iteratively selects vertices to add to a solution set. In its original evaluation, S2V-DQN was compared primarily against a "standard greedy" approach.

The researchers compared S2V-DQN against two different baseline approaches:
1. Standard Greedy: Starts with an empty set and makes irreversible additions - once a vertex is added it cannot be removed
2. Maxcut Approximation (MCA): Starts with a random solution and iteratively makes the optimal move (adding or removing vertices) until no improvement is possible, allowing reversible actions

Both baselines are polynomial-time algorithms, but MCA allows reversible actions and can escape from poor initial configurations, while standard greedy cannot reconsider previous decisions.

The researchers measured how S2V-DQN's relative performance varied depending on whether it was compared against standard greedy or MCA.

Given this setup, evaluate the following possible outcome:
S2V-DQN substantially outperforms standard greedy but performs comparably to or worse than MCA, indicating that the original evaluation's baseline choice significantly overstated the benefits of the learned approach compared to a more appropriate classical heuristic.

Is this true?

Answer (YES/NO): YES